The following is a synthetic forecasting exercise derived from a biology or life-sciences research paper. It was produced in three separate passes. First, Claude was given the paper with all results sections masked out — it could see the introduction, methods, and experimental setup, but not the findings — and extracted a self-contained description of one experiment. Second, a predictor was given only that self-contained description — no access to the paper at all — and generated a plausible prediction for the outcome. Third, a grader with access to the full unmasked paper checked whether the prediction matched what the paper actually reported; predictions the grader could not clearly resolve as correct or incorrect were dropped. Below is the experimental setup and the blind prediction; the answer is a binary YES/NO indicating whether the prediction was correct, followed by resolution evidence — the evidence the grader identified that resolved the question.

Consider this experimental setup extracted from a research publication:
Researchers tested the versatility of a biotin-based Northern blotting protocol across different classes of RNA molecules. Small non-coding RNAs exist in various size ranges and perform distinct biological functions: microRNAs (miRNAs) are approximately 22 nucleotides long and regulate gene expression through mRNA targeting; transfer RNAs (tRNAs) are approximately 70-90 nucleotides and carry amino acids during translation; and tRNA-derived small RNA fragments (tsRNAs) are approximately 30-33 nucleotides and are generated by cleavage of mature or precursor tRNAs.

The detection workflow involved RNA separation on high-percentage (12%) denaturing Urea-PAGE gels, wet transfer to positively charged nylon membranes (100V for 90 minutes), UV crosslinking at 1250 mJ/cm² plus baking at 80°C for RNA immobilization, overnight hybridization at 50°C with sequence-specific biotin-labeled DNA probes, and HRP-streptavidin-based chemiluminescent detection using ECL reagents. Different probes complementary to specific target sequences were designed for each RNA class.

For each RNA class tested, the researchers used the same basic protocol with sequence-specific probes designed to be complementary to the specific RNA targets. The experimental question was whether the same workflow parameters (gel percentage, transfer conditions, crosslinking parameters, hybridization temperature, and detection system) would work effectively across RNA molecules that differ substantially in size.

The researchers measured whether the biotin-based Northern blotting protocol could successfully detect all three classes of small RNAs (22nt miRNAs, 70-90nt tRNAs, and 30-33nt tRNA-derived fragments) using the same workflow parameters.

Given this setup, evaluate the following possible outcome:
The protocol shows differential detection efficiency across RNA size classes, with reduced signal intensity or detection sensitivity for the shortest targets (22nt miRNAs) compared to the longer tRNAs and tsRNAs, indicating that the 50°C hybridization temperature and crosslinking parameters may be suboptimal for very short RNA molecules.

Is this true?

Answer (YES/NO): NO